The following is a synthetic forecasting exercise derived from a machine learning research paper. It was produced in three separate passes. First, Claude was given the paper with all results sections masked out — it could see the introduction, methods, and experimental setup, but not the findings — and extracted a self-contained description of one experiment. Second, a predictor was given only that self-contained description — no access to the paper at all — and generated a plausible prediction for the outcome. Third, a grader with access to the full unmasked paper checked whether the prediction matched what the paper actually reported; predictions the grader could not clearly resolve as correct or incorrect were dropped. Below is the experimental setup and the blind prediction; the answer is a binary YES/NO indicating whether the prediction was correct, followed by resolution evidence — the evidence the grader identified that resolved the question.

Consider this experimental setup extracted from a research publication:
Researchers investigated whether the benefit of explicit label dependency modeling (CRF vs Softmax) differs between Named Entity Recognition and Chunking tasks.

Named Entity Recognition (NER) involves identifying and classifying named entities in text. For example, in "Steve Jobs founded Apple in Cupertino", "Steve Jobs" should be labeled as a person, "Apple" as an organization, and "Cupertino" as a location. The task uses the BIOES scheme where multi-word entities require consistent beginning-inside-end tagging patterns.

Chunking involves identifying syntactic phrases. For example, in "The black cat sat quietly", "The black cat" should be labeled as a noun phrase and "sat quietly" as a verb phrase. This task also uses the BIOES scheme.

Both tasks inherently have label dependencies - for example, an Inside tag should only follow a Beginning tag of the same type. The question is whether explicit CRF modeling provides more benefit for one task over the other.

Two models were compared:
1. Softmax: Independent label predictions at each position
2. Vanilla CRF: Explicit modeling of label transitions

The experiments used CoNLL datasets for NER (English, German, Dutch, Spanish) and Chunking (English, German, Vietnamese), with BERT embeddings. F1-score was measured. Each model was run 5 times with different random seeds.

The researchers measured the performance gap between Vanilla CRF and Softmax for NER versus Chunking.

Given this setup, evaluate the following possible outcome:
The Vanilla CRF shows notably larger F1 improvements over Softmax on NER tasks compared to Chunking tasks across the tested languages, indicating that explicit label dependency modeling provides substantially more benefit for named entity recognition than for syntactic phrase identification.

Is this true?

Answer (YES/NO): YES